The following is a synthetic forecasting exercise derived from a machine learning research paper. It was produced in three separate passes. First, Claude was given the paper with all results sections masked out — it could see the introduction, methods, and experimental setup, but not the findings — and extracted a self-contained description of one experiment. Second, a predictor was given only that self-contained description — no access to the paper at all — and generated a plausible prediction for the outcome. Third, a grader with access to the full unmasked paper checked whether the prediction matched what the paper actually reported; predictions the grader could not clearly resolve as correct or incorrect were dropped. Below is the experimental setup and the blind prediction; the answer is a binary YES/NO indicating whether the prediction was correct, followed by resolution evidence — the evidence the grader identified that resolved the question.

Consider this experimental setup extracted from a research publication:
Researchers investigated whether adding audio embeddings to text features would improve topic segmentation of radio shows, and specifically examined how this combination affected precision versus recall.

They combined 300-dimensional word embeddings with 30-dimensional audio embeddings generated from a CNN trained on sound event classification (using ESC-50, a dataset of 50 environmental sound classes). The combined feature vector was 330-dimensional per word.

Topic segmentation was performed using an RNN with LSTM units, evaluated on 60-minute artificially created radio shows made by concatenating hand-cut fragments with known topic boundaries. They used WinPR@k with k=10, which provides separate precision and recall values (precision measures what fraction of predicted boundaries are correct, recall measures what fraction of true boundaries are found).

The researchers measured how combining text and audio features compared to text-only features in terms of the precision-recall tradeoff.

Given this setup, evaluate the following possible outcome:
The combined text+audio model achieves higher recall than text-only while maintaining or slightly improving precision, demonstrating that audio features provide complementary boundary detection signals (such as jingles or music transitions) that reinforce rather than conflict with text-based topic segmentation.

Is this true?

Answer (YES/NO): YES